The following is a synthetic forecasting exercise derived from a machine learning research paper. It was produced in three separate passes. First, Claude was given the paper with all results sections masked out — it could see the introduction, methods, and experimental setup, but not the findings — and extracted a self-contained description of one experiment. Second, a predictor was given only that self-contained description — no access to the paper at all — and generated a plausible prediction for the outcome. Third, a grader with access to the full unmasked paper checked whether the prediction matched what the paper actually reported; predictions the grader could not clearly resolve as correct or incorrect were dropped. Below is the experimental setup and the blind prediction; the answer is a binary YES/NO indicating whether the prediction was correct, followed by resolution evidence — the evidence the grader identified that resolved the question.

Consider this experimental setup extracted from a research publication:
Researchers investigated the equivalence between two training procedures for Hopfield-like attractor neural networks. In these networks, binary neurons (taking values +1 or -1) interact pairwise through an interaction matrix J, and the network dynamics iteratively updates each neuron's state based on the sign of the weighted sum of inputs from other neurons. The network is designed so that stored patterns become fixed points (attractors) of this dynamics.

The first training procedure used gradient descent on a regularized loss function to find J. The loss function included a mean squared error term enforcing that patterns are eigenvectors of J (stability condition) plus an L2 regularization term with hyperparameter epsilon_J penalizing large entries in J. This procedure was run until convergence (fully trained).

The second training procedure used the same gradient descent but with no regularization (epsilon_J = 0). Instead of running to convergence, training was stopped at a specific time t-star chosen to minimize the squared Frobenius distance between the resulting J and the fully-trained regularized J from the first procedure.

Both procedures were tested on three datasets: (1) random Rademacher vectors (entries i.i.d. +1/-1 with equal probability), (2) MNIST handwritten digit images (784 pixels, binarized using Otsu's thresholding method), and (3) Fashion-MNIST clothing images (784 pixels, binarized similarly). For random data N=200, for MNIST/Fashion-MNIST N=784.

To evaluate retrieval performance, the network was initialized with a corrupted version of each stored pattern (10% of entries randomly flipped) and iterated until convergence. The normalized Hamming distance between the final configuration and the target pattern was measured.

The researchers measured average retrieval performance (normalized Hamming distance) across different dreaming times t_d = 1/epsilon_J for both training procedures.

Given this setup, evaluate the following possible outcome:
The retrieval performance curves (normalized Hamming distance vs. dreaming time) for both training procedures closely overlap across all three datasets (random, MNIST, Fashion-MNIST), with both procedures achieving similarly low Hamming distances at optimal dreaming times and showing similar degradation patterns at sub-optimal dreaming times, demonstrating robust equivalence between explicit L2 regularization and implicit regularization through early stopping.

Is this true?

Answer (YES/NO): YES